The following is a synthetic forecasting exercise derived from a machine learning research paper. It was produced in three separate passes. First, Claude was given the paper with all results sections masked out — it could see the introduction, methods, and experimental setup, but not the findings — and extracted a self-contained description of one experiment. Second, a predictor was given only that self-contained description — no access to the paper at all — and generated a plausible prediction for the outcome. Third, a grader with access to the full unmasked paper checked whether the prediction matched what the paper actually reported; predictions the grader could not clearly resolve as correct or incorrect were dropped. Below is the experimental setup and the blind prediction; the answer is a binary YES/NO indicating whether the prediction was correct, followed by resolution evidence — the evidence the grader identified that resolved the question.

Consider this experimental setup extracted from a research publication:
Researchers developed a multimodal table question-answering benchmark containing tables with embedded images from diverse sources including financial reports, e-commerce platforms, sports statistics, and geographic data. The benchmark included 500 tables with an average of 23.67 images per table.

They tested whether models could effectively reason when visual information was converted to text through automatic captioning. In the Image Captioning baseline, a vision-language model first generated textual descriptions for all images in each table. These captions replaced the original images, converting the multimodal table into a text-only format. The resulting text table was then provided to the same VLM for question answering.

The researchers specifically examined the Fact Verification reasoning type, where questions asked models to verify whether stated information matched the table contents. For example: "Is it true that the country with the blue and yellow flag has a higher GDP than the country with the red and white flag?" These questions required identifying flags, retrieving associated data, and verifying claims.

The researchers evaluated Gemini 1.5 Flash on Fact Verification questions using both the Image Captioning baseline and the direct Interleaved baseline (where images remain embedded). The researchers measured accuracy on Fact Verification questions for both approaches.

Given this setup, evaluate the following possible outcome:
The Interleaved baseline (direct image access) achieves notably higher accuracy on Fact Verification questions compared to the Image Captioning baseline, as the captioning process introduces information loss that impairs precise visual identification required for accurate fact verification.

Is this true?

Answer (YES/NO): NO